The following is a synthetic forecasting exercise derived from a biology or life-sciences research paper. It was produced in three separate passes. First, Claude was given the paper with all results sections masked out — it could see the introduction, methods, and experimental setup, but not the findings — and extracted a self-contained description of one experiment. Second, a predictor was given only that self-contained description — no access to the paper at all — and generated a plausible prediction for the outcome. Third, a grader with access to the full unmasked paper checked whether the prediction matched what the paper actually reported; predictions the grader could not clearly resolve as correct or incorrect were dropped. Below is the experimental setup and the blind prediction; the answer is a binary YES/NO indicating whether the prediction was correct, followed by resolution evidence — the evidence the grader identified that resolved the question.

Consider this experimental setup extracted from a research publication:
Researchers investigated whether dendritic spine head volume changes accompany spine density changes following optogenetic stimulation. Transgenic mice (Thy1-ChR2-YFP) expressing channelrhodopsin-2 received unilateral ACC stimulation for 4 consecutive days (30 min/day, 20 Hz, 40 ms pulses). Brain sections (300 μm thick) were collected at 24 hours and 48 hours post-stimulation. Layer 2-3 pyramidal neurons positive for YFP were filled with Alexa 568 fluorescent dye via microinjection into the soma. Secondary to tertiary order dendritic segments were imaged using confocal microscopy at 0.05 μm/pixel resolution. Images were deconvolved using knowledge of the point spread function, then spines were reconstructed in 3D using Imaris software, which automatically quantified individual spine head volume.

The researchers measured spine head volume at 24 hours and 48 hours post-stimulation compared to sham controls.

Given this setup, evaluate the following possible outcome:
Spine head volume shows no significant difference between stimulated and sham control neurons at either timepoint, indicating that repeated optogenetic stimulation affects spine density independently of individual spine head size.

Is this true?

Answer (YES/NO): NO